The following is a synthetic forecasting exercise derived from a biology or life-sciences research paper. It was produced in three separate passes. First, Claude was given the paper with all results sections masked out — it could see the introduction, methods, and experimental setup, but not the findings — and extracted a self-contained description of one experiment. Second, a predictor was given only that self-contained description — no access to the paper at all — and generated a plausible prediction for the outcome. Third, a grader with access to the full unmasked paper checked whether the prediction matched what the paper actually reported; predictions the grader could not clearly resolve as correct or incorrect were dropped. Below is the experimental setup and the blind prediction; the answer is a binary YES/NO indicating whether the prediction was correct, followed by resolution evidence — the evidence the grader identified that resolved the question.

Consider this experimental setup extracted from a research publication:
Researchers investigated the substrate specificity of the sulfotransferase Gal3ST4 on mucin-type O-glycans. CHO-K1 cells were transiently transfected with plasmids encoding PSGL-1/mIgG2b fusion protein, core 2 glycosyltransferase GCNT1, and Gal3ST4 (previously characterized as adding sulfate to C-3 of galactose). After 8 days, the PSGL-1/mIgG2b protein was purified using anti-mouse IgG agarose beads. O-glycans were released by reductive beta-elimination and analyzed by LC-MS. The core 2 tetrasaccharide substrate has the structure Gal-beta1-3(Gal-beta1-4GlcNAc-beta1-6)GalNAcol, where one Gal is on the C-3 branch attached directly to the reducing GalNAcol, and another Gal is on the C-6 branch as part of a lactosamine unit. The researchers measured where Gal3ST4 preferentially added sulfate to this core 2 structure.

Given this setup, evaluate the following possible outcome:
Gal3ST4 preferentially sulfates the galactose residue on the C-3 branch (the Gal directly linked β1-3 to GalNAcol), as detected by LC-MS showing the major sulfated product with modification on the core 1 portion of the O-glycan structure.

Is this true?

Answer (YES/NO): YES